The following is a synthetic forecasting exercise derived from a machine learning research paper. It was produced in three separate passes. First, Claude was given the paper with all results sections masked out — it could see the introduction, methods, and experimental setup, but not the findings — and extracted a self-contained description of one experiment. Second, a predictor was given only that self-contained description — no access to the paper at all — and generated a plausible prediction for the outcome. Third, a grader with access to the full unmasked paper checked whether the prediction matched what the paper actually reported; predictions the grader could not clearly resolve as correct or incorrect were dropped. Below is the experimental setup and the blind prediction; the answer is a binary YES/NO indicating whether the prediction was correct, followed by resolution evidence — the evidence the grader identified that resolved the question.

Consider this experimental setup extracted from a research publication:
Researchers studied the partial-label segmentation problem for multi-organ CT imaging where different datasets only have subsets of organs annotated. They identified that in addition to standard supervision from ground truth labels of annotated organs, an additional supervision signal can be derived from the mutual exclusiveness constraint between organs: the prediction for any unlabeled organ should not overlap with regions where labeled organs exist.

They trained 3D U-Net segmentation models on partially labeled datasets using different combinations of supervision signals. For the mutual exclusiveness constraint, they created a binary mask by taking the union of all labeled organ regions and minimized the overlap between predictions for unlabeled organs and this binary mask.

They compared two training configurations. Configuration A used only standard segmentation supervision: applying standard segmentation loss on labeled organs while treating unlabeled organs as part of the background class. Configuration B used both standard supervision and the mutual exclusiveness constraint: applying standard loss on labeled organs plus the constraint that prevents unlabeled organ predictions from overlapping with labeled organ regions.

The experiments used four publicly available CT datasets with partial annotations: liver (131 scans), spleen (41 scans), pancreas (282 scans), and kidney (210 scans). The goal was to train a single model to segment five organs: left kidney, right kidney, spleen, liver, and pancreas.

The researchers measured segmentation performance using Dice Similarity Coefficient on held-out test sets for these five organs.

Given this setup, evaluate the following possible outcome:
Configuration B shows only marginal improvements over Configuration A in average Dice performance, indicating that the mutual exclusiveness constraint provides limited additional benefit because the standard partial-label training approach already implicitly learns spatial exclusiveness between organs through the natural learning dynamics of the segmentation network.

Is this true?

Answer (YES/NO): YES